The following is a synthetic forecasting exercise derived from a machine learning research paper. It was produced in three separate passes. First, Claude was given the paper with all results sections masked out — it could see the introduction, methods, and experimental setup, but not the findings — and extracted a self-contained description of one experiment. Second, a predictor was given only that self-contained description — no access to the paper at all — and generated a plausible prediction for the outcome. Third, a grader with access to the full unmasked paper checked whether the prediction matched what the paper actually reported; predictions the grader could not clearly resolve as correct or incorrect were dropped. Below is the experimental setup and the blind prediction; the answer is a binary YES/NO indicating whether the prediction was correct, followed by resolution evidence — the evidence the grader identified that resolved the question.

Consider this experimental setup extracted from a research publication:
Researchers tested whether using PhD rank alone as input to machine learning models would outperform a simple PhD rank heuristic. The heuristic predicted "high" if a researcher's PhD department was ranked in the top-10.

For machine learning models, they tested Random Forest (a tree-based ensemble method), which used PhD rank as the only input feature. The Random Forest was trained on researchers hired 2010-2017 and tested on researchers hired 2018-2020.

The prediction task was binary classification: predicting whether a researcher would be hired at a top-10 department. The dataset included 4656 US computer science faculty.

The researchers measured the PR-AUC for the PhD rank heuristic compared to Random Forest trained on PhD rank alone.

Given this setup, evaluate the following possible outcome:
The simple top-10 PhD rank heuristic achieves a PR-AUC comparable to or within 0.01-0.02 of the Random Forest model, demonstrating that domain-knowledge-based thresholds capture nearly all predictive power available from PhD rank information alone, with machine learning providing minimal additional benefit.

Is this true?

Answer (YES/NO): NO